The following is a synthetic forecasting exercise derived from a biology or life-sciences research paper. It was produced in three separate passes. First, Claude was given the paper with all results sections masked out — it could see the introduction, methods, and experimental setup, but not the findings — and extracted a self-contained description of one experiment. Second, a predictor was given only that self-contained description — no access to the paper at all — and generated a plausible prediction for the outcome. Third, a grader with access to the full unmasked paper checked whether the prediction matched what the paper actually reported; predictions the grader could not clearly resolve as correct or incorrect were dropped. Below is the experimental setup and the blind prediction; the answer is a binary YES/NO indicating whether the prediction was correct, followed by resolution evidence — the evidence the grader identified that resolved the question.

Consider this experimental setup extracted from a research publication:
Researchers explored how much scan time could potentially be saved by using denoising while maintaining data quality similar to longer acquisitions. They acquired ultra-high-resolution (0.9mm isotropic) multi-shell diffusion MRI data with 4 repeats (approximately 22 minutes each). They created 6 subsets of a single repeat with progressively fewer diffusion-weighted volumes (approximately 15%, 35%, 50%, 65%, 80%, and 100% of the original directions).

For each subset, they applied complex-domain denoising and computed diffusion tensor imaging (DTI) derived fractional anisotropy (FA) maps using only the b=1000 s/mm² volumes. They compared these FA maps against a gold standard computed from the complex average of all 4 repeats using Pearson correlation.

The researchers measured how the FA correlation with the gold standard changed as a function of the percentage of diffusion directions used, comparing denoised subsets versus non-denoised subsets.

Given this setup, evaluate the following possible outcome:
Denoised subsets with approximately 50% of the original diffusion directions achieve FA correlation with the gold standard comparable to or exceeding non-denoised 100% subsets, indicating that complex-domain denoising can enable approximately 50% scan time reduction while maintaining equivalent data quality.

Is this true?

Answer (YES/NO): YES